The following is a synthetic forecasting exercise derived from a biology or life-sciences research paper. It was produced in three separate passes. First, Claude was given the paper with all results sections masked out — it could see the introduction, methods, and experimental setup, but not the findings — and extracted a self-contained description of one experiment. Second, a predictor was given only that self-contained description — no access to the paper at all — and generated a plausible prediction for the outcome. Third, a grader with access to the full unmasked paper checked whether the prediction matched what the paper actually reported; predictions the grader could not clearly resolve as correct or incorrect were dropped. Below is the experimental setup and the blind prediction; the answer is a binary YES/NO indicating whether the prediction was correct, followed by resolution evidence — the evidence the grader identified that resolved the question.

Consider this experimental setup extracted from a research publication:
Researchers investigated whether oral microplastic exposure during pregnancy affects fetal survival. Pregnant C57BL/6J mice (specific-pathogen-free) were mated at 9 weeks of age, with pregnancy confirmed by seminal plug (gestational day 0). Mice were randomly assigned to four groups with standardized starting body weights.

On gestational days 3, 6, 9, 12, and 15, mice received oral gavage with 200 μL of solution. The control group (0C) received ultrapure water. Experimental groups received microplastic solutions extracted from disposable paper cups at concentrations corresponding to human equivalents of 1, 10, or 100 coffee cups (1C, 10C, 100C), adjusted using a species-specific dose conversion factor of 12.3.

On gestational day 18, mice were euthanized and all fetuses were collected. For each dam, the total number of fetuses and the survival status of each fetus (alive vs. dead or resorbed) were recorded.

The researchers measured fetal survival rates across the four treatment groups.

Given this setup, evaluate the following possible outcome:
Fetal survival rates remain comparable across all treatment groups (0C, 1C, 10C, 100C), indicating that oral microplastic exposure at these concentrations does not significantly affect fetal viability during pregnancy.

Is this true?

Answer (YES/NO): NO